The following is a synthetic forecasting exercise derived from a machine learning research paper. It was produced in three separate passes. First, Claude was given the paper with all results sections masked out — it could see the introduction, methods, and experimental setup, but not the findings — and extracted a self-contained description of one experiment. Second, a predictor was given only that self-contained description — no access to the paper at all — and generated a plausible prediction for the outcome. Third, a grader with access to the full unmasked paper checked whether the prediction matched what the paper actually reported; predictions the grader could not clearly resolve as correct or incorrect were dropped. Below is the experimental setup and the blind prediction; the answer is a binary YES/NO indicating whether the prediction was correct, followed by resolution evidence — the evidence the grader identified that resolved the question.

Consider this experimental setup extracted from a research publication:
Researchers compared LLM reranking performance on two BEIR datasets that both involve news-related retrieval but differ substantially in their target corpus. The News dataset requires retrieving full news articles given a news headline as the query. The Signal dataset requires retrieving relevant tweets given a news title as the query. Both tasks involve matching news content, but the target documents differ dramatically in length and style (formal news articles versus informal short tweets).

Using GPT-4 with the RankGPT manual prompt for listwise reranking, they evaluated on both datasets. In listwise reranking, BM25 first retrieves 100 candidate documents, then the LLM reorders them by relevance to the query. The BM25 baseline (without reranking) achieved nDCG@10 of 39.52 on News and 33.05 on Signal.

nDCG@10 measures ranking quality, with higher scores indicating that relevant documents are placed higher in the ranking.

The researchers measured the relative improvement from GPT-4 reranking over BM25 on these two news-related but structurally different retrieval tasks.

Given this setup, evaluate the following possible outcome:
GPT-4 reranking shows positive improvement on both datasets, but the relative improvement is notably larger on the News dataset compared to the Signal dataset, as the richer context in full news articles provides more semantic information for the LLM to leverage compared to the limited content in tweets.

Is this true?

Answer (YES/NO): YES